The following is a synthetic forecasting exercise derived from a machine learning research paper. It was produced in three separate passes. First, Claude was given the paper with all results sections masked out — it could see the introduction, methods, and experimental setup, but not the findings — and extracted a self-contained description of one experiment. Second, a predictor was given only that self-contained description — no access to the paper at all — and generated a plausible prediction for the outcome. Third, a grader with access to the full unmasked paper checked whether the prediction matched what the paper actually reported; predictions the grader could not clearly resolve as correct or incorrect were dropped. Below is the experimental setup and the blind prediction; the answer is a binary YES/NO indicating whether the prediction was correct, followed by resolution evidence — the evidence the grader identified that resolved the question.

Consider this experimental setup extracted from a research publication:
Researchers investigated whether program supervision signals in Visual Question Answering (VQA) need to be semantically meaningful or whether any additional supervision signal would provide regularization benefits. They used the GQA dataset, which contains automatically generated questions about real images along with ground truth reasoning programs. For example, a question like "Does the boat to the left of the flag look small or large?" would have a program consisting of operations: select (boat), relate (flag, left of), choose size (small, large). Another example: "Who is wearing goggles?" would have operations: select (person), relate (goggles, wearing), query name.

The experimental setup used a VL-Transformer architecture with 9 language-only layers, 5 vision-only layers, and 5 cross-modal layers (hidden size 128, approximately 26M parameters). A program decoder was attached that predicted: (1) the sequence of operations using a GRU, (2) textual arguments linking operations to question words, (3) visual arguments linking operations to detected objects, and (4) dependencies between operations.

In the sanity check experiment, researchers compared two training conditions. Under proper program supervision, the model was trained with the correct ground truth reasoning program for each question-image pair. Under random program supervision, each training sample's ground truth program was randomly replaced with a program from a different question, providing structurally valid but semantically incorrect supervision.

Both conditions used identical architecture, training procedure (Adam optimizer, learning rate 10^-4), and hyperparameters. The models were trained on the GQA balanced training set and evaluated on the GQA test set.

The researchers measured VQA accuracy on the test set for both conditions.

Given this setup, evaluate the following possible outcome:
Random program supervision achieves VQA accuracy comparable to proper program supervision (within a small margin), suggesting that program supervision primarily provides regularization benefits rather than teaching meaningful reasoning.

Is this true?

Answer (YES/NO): NO